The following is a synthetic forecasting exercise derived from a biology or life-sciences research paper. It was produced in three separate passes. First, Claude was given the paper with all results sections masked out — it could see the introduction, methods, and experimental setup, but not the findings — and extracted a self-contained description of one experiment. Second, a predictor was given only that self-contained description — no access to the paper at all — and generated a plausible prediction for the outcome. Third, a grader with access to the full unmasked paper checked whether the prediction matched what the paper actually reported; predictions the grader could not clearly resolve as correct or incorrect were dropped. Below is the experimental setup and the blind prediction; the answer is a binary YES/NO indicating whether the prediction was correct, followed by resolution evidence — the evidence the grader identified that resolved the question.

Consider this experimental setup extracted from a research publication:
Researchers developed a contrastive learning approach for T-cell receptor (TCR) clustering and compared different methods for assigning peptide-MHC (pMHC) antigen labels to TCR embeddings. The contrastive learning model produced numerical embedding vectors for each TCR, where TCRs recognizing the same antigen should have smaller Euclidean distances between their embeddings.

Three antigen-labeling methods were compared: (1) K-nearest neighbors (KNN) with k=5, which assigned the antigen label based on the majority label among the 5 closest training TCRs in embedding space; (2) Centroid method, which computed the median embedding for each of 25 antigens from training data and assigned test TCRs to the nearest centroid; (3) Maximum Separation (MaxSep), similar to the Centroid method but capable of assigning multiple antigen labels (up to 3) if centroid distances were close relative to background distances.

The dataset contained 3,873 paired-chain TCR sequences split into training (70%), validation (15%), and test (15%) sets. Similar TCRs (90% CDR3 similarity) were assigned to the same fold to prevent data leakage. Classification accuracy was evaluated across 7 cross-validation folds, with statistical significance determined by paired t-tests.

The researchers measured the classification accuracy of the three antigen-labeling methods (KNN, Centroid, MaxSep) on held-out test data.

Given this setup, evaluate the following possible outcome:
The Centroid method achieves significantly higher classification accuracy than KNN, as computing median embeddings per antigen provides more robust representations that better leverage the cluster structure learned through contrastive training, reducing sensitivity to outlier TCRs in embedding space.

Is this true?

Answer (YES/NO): NO